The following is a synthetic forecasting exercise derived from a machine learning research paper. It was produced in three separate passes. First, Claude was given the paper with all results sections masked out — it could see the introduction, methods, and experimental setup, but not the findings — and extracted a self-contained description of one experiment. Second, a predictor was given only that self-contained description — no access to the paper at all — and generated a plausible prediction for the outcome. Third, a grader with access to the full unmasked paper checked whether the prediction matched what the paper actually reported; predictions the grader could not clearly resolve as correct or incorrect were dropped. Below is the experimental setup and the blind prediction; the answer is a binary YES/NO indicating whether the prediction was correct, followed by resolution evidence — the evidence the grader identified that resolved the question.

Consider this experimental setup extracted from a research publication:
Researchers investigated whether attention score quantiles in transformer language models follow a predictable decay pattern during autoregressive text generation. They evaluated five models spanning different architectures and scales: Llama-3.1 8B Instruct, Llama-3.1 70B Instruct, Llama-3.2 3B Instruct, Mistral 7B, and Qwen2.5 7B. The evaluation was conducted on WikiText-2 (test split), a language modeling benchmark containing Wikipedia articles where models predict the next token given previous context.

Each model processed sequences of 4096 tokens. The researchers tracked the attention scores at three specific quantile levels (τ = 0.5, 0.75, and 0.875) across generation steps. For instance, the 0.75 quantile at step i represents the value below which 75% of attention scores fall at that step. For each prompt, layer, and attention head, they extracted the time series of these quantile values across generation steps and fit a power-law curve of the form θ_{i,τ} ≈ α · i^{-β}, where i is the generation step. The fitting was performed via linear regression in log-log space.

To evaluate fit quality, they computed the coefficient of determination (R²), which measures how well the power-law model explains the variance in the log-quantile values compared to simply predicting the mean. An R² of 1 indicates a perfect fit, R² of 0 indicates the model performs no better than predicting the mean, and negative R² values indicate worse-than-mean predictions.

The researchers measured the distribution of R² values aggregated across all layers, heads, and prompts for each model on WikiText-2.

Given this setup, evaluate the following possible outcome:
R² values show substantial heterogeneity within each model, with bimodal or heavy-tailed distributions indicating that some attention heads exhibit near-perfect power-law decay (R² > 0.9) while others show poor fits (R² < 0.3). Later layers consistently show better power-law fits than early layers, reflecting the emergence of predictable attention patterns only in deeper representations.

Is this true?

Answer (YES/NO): NO